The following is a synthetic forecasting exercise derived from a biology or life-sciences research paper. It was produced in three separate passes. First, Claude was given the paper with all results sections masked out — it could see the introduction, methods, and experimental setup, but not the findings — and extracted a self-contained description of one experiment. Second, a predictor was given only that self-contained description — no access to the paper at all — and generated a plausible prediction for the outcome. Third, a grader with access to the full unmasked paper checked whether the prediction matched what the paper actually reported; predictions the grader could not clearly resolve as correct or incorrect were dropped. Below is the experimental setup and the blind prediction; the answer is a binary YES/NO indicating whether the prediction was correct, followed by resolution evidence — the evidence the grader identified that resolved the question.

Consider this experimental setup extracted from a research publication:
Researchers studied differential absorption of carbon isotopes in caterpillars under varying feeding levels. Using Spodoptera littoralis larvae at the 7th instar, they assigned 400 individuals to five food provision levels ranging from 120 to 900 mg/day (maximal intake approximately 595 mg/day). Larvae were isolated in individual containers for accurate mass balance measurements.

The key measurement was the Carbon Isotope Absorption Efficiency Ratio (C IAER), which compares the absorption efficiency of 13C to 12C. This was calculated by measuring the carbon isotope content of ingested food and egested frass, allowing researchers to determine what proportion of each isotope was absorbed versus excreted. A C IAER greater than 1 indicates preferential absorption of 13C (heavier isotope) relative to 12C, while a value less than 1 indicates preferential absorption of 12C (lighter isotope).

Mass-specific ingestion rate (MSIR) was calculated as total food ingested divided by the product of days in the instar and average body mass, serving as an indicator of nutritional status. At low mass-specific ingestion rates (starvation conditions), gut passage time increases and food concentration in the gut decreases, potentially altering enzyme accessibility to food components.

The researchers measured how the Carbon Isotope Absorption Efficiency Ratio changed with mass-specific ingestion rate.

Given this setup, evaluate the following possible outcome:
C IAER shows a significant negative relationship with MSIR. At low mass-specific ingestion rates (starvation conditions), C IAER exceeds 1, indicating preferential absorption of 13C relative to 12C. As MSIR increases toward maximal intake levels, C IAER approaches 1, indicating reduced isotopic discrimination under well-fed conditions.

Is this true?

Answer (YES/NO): NO